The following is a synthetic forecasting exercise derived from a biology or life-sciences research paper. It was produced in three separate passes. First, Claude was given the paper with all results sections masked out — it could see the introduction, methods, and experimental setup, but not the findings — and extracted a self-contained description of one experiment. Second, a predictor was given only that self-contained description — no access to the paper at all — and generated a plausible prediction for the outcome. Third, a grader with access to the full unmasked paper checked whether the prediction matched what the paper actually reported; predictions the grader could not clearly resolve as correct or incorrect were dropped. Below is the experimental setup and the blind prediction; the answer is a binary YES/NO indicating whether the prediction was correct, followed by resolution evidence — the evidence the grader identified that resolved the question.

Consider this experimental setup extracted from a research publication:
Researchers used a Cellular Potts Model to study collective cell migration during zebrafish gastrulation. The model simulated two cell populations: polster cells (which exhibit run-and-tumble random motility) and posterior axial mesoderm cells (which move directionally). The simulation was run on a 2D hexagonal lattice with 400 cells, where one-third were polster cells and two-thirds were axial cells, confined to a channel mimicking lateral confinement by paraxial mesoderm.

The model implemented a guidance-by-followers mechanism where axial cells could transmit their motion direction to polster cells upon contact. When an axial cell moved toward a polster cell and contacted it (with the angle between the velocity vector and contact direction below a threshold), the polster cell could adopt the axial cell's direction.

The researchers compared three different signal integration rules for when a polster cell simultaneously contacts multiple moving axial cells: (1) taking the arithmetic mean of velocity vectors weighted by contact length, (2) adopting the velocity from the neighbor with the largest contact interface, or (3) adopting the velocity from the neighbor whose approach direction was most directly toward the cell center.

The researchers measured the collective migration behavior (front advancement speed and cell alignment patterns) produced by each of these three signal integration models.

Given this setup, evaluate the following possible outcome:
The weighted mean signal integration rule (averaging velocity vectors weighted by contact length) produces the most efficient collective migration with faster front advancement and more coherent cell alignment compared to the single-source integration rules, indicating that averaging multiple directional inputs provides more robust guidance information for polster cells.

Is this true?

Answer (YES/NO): NO